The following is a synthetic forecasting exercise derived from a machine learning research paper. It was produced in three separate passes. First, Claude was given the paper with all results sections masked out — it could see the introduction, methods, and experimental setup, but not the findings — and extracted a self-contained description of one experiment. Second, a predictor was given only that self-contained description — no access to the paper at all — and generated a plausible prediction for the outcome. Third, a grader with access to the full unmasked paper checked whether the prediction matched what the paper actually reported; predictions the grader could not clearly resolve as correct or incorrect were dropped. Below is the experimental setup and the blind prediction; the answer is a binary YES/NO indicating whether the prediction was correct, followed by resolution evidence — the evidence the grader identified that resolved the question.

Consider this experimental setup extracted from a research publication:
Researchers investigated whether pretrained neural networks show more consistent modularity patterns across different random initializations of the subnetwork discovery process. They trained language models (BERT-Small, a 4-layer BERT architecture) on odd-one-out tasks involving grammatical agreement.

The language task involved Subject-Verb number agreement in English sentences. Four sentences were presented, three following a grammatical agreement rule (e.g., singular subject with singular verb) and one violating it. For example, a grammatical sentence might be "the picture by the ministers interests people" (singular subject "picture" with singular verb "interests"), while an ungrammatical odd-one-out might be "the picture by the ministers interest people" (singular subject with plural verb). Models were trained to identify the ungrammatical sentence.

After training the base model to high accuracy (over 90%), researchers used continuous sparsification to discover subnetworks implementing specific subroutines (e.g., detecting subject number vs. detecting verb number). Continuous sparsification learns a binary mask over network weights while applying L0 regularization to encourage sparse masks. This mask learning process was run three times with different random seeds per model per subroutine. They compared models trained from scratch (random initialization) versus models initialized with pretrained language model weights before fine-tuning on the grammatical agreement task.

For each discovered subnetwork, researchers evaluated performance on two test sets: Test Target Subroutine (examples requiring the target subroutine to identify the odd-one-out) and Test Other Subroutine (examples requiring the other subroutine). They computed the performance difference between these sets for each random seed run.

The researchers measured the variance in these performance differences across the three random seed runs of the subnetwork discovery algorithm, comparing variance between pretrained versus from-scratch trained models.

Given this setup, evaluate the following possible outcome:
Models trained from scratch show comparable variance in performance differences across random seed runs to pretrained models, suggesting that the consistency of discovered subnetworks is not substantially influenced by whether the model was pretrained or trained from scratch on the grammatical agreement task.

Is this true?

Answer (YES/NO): NO